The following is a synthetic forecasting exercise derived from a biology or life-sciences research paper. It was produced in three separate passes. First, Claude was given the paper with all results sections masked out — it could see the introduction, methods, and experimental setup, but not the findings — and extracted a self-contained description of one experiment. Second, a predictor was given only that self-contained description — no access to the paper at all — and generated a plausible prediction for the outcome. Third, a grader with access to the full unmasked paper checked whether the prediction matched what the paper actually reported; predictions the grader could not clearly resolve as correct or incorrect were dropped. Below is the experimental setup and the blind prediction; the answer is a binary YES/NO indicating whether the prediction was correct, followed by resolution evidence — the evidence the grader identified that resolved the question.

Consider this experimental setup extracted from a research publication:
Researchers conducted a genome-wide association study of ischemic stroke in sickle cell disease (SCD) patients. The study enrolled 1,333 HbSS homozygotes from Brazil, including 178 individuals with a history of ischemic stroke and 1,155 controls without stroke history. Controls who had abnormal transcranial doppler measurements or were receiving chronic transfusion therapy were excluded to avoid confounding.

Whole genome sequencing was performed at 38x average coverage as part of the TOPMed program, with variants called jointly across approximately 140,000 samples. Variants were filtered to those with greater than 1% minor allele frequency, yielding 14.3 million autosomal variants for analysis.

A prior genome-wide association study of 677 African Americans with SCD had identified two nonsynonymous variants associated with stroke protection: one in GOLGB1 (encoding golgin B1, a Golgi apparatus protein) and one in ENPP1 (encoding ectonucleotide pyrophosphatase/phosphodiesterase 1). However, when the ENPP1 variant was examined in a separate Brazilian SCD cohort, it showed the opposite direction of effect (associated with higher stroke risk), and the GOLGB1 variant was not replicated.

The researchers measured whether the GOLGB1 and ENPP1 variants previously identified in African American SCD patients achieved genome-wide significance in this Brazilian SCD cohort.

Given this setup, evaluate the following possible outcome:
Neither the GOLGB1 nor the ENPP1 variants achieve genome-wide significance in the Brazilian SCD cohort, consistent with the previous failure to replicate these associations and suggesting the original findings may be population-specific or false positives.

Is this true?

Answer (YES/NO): YES